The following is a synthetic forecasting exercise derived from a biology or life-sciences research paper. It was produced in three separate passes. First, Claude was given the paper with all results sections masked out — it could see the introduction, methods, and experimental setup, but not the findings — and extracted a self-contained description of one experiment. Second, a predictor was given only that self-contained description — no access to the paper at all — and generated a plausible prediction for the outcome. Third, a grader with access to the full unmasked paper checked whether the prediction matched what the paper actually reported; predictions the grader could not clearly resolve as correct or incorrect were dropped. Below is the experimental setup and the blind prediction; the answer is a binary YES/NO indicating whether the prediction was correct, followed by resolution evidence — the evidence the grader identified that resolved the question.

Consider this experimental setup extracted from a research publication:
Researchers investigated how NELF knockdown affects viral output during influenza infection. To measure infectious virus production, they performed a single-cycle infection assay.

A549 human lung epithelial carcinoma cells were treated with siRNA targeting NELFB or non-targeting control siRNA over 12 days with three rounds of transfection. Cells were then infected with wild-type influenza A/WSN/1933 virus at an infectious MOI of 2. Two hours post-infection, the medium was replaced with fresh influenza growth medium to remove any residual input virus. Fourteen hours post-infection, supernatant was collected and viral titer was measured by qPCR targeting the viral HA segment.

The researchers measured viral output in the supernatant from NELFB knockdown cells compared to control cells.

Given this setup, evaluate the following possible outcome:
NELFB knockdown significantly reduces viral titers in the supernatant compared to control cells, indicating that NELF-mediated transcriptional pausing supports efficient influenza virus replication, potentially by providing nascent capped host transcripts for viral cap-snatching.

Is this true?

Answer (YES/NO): NO